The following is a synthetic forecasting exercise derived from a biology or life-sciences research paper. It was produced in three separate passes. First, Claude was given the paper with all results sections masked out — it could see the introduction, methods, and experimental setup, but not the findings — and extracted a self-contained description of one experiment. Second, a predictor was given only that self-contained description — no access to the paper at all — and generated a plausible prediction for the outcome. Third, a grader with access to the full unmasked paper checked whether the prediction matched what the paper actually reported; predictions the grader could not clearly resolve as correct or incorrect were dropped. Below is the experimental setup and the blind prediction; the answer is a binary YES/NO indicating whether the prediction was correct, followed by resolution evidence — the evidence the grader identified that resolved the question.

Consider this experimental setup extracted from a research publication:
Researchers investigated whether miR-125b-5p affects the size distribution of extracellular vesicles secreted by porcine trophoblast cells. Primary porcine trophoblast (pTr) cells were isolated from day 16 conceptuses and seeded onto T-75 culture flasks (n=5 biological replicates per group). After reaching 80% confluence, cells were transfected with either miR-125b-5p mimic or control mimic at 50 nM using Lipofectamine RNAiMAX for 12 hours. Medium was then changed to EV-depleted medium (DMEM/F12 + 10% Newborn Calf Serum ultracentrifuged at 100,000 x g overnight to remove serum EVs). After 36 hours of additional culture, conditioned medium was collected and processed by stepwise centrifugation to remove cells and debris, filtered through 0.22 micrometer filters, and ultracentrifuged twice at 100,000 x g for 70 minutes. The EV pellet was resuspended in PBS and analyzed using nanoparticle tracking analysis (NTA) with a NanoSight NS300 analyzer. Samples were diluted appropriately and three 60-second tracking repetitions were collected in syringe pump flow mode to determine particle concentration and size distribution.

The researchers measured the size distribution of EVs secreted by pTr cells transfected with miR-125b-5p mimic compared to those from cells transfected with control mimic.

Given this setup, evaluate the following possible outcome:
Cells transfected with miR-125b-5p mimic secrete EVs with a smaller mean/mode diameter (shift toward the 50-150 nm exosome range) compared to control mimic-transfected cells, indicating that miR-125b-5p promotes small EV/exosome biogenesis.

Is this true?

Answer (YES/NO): NO